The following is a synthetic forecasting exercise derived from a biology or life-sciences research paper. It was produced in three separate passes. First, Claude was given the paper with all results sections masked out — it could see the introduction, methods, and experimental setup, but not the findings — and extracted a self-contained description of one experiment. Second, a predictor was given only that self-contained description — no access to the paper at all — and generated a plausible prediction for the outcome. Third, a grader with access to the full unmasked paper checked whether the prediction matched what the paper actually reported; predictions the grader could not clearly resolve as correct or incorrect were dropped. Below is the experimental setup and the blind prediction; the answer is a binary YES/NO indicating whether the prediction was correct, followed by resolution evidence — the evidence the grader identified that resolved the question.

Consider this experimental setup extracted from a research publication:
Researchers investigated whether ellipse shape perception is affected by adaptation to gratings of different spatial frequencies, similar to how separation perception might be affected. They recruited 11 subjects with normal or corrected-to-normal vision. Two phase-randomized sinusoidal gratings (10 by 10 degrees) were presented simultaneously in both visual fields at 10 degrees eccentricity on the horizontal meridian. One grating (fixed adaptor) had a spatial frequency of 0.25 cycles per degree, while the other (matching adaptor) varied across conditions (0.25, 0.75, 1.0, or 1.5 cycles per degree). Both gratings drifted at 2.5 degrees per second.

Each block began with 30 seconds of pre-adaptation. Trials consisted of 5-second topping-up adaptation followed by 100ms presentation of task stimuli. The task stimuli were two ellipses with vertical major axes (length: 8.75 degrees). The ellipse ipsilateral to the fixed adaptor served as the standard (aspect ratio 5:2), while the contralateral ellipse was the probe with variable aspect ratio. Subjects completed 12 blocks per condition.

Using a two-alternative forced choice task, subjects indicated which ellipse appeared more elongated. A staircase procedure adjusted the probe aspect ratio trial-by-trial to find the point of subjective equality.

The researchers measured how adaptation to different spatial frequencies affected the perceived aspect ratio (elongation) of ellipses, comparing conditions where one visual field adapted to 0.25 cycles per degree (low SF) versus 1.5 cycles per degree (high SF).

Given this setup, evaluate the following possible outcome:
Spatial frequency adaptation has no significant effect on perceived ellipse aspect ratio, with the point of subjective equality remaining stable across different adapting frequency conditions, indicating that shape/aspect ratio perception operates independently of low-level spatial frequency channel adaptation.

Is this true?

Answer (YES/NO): NO